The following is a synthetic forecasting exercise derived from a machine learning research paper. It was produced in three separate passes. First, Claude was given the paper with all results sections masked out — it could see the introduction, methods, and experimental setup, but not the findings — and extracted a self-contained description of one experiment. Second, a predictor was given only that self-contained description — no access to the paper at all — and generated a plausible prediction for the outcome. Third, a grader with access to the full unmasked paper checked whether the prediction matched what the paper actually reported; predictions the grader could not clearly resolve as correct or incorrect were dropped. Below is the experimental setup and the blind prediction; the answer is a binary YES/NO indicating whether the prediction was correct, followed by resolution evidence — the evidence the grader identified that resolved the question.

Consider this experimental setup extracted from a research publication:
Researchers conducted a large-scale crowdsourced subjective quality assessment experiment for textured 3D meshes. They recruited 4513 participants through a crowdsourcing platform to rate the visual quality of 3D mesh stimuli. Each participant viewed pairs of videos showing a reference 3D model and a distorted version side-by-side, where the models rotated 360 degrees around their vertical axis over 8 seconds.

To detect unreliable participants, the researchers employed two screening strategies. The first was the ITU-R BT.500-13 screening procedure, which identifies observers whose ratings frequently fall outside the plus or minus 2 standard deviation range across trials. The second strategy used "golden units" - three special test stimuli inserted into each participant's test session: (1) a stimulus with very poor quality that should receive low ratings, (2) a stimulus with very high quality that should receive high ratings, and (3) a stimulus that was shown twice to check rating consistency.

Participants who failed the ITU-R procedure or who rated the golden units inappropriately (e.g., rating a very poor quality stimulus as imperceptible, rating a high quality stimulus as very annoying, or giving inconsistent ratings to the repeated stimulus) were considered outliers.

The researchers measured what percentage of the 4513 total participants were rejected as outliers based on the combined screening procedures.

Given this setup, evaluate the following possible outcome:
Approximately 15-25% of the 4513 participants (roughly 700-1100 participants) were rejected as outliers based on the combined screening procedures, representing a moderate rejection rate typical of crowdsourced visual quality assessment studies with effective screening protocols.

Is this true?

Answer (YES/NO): NO